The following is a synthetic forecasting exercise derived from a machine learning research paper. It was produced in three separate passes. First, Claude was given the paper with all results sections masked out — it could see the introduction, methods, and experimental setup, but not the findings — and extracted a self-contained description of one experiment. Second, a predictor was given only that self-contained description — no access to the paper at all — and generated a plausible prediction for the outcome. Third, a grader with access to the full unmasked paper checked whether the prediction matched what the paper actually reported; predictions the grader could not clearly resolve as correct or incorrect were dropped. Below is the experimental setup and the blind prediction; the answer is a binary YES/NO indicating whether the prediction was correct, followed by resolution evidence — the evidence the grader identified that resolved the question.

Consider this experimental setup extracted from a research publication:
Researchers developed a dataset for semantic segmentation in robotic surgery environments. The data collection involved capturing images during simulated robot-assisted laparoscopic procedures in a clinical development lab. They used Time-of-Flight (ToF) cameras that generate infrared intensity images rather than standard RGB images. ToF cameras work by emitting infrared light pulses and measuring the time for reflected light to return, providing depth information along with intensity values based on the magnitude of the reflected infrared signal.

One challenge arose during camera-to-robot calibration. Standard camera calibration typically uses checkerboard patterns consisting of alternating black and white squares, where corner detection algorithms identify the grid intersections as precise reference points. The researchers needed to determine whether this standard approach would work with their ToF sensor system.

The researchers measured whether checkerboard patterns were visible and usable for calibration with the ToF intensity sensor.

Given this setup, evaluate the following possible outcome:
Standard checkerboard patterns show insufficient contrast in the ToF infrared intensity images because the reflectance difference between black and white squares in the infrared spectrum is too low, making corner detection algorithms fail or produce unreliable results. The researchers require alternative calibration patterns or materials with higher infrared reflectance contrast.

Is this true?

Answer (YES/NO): YES